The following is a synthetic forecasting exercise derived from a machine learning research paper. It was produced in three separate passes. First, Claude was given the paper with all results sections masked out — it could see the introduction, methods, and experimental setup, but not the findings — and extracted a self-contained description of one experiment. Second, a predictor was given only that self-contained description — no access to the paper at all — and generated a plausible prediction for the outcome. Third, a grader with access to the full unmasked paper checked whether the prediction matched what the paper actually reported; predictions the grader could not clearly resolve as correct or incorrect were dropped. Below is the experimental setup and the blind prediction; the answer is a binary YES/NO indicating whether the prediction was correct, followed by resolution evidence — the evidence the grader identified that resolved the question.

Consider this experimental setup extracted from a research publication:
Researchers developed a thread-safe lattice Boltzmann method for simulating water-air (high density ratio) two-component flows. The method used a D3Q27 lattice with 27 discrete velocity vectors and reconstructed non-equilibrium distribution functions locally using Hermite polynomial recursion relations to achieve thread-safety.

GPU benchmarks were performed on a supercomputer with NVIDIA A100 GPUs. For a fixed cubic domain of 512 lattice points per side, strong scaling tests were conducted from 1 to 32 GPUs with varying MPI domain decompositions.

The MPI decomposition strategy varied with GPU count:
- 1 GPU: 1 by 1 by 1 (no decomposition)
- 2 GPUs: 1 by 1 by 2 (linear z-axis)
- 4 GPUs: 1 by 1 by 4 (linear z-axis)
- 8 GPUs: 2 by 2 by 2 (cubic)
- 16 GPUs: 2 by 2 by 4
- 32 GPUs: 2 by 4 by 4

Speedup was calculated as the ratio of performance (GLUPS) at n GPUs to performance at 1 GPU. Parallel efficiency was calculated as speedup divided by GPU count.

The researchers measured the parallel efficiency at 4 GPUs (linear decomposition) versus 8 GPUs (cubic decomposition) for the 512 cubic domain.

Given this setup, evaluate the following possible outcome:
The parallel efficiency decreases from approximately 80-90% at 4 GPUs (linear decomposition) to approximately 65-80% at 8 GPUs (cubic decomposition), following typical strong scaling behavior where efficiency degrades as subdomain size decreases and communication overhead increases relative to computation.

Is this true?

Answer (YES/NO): YES